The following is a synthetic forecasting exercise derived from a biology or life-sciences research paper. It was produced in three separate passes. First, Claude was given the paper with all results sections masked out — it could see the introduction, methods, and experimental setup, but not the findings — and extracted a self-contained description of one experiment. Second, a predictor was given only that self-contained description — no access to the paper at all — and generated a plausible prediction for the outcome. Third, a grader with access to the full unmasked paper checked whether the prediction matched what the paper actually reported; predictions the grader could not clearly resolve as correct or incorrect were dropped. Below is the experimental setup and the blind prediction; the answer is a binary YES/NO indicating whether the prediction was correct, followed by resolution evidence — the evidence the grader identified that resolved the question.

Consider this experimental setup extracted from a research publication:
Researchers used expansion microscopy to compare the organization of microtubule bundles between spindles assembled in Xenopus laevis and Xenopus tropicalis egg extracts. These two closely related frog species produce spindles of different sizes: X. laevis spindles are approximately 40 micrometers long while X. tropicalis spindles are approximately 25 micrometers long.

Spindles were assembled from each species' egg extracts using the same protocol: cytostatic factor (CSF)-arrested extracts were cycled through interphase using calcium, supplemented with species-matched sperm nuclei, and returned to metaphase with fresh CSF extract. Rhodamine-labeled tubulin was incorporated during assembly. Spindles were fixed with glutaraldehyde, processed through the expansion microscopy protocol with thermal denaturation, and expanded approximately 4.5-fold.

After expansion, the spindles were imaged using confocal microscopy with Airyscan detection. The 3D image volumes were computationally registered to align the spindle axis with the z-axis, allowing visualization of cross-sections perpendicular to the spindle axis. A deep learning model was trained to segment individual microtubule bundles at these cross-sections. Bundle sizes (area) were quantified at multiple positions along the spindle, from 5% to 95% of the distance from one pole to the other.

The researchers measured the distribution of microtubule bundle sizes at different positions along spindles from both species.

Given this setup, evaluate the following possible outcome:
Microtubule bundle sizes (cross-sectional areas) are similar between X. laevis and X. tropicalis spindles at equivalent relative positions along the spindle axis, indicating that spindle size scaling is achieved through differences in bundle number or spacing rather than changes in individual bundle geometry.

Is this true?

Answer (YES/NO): NO